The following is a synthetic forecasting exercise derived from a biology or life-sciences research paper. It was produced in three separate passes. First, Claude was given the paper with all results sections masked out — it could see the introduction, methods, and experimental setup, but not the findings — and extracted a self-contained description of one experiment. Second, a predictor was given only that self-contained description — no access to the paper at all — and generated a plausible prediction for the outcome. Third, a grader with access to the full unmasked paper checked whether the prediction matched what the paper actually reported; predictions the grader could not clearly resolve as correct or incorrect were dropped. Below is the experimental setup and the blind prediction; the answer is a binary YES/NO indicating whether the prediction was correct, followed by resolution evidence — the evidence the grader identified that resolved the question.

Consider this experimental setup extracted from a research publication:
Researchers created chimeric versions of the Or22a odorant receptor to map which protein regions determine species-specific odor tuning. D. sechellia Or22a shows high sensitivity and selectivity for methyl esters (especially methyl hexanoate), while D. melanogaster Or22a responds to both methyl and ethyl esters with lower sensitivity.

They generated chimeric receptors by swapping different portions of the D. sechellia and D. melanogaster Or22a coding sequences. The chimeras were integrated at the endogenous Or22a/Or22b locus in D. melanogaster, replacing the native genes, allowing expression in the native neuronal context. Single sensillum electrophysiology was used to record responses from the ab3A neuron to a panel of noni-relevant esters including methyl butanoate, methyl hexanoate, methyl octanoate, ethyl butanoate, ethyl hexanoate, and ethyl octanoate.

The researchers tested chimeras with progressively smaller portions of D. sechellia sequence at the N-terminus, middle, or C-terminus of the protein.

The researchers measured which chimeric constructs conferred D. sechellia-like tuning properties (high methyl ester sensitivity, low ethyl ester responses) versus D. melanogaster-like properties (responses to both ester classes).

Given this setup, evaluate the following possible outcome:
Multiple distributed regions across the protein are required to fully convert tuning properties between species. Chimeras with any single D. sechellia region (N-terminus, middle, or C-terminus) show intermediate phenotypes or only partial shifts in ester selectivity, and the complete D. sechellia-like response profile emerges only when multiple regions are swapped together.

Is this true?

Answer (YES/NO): NO